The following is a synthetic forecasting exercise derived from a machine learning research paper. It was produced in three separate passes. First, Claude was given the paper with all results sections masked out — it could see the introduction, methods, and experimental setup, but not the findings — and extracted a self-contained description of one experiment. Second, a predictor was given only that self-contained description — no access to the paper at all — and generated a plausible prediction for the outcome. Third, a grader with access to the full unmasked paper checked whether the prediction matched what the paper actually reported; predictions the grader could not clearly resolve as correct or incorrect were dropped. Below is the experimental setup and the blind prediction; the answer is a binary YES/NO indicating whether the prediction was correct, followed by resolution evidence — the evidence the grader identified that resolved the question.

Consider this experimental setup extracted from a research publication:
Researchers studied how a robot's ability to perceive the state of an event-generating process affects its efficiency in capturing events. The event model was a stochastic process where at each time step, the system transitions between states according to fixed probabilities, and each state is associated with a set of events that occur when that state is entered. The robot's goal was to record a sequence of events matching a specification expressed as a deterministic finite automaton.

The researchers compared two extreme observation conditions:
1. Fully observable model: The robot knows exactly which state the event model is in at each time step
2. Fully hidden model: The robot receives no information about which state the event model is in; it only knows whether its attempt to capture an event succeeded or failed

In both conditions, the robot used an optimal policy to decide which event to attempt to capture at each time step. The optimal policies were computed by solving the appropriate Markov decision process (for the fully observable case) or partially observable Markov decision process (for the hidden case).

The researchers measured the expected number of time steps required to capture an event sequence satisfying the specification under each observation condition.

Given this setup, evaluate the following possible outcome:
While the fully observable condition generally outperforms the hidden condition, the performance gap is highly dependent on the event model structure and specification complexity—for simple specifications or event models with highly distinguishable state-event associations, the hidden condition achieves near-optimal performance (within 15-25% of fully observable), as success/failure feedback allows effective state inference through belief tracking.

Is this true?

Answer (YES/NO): NO